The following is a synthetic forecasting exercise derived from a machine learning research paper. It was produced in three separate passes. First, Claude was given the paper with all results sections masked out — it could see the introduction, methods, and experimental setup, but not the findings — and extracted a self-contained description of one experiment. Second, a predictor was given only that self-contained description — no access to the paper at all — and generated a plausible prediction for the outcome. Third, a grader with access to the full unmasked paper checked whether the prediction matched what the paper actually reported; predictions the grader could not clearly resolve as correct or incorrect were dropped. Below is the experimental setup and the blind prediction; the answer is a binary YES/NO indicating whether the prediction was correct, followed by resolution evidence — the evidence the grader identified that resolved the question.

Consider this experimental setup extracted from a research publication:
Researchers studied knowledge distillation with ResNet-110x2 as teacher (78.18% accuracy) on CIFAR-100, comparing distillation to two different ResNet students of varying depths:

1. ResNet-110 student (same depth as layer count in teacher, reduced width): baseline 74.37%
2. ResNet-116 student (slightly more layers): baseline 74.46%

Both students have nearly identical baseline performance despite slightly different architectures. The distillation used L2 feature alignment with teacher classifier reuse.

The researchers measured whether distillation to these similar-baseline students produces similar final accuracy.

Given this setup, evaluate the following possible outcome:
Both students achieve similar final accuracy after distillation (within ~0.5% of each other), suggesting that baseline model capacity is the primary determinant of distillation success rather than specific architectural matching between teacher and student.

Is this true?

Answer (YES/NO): YES